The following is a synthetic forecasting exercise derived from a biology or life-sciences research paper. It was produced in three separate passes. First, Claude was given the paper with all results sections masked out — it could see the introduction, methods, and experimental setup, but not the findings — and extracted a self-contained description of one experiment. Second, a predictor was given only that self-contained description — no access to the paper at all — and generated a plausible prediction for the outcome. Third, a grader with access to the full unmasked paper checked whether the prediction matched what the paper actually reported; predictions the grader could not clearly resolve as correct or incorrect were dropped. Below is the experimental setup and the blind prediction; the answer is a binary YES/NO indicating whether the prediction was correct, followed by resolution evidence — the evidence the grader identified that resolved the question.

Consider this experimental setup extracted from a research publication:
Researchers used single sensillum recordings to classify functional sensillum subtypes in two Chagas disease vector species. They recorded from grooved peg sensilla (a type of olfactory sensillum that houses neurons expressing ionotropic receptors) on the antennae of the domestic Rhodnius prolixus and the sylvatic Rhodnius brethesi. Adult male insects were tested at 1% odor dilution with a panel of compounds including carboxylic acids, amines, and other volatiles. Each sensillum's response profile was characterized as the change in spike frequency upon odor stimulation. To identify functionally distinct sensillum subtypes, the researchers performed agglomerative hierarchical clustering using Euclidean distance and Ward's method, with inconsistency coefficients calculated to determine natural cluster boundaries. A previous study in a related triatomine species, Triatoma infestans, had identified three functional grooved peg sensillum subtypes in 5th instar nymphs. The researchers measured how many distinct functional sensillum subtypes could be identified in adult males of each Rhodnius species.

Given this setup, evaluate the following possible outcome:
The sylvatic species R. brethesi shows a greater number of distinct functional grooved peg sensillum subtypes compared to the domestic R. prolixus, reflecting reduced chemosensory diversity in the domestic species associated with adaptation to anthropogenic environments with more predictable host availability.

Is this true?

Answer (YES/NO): NO